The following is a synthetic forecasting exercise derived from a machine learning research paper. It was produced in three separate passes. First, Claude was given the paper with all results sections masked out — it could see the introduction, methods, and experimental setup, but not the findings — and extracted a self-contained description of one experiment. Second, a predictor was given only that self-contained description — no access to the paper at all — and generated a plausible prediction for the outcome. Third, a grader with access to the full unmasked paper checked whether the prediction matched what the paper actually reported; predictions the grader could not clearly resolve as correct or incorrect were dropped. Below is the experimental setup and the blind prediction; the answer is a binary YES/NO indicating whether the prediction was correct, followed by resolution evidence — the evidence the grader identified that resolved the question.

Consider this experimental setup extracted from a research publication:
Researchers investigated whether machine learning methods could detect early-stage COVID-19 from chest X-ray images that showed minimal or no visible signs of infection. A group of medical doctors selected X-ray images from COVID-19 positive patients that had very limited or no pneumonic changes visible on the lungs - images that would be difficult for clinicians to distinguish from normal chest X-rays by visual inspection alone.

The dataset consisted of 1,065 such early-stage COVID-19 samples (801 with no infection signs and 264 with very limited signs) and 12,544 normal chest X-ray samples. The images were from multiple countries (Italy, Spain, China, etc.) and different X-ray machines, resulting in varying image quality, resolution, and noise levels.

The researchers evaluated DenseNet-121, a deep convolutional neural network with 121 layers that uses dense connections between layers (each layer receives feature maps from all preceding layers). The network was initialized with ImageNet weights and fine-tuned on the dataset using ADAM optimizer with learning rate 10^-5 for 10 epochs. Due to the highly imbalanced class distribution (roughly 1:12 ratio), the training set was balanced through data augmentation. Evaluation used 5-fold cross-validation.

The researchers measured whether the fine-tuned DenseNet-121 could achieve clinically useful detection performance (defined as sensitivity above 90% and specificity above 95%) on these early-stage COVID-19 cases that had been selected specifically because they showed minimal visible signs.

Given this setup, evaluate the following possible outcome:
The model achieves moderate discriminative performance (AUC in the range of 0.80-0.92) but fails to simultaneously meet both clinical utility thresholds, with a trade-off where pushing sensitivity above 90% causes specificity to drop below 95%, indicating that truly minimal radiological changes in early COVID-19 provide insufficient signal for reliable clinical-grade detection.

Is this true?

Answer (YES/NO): NO